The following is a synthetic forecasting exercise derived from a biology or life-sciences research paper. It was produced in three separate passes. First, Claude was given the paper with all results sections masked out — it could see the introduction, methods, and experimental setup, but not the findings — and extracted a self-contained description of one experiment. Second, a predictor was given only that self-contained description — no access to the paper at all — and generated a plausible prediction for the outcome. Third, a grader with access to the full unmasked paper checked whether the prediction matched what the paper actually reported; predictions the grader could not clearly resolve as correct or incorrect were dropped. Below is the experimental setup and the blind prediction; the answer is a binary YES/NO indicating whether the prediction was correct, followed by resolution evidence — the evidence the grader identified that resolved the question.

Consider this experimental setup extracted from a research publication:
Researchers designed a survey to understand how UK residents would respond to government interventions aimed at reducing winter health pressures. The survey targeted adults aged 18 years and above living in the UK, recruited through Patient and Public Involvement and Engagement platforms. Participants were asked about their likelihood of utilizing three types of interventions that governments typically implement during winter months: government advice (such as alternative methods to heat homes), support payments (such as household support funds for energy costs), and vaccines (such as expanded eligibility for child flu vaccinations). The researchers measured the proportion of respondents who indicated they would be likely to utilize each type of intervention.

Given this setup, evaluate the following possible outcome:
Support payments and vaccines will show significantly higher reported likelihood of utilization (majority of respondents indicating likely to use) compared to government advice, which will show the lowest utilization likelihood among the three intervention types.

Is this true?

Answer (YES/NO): NO